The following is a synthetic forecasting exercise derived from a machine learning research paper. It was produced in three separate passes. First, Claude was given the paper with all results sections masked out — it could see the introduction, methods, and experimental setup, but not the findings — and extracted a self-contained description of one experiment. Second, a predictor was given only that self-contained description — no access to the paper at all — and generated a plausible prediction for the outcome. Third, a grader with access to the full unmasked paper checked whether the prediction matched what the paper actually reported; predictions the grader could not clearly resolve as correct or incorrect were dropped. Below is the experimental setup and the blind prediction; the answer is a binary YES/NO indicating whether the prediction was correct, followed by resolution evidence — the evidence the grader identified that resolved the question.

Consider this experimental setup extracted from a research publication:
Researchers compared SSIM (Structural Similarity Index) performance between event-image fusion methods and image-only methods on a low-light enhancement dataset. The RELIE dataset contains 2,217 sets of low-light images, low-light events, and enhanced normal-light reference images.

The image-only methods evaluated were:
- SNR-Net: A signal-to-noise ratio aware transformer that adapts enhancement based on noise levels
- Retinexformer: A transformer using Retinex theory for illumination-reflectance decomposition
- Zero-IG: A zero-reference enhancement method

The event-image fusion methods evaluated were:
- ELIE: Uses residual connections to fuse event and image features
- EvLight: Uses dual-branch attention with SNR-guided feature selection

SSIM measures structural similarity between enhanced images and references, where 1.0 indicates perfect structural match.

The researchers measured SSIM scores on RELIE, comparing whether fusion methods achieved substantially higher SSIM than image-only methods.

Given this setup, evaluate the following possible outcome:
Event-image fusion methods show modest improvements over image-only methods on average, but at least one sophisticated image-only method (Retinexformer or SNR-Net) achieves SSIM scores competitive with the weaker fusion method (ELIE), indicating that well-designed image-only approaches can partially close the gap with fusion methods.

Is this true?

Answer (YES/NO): NO